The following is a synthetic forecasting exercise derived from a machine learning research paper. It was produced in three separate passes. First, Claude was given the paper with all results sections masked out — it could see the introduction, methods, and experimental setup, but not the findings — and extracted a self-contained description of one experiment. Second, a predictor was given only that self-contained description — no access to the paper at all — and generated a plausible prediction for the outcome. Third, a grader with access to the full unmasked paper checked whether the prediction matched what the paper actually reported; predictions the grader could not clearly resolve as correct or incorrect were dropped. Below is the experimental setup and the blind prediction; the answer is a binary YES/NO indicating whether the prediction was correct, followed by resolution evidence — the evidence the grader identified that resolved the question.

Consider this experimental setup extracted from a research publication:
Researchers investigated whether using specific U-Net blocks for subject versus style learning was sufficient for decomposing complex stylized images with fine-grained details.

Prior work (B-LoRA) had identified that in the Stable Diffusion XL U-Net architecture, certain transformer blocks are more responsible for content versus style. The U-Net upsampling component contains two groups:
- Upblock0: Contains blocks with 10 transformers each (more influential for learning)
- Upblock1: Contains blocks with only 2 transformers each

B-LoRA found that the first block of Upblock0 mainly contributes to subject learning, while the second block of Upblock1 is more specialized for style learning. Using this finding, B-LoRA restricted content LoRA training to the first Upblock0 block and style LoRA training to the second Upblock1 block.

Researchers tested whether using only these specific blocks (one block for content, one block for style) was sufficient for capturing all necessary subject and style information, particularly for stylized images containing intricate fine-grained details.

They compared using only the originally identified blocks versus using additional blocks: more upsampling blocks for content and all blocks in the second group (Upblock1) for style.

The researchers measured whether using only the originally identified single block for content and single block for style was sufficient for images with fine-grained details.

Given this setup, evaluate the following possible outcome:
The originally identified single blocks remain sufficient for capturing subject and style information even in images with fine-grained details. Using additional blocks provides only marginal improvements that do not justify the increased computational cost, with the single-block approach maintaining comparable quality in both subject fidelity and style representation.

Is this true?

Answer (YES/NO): NO